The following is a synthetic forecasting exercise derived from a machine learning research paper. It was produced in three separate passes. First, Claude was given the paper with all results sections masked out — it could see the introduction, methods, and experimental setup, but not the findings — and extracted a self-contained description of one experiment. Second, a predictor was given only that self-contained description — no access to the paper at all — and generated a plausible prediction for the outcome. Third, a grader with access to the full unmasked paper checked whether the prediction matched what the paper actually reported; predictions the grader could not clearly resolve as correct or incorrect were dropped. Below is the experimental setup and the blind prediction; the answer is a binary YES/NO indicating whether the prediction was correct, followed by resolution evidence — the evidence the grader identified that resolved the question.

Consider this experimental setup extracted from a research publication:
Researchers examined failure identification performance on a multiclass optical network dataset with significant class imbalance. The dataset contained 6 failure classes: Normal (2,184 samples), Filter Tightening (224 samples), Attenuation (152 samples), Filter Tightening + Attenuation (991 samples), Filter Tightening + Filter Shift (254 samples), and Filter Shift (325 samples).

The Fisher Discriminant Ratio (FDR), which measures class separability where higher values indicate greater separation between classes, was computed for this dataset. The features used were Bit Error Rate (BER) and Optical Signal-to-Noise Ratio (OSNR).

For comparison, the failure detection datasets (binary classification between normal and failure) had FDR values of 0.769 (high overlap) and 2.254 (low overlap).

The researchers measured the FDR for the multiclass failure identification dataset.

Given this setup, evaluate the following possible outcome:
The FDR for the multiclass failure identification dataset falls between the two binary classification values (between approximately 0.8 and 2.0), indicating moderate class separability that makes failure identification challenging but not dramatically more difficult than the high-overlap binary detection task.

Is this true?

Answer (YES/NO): NO